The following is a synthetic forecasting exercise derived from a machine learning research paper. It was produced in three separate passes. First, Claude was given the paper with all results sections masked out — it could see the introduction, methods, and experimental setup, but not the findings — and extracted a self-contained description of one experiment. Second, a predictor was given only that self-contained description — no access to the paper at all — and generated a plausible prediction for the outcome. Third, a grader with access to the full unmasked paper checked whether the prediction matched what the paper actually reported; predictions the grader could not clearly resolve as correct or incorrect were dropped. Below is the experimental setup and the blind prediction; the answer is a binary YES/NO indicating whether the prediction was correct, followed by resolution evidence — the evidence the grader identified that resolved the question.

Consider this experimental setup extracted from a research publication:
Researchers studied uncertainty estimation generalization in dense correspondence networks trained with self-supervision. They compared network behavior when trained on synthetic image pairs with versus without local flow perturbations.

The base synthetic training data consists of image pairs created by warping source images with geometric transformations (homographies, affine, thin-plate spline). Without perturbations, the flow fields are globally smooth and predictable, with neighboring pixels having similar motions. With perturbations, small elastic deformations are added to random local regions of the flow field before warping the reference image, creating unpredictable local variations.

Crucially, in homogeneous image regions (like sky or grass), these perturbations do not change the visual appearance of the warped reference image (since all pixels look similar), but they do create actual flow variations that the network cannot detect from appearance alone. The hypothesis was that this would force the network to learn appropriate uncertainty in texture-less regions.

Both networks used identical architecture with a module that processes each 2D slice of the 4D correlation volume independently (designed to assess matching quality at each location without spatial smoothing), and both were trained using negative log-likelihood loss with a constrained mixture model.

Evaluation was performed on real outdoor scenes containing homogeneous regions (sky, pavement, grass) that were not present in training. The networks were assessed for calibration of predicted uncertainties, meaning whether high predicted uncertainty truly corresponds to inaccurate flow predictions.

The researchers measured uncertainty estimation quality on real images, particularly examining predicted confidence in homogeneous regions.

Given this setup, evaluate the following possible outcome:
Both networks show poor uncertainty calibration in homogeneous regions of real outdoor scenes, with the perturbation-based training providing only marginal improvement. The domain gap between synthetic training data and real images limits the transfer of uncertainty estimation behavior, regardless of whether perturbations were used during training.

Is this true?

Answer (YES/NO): NO